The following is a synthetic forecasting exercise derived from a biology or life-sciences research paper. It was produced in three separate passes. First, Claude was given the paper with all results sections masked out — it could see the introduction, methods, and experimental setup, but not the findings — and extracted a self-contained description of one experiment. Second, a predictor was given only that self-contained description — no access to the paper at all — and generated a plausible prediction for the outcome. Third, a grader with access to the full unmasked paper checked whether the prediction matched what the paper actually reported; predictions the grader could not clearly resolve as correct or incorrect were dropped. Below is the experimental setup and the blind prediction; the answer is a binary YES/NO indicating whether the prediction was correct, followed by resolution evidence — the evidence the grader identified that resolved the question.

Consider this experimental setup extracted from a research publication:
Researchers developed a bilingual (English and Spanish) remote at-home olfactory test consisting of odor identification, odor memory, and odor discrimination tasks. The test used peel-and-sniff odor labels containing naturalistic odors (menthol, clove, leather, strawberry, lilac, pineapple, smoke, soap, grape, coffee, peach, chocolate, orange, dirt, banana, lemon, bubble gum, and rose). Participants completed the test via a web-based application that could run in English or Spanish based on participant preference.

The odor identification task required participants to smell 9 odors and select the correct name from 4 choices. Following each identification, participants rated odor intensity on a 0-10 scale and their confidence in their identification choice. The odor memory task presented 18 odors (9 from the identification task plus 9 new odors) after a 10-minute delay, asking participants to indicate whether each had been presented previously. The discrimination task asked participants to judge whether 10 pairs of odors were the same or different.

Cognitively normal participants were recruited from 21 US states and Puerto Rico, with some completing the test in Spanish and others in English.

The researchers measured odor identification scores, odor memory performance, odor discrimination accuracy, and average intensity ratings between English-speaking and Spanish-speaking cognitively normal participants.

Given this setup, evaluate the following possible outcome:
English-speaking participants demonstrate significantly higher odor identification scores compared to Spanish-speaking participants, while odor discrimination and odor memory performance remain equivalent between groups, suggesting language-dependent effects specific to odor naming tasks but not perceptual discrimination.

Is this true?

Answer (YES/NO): NO